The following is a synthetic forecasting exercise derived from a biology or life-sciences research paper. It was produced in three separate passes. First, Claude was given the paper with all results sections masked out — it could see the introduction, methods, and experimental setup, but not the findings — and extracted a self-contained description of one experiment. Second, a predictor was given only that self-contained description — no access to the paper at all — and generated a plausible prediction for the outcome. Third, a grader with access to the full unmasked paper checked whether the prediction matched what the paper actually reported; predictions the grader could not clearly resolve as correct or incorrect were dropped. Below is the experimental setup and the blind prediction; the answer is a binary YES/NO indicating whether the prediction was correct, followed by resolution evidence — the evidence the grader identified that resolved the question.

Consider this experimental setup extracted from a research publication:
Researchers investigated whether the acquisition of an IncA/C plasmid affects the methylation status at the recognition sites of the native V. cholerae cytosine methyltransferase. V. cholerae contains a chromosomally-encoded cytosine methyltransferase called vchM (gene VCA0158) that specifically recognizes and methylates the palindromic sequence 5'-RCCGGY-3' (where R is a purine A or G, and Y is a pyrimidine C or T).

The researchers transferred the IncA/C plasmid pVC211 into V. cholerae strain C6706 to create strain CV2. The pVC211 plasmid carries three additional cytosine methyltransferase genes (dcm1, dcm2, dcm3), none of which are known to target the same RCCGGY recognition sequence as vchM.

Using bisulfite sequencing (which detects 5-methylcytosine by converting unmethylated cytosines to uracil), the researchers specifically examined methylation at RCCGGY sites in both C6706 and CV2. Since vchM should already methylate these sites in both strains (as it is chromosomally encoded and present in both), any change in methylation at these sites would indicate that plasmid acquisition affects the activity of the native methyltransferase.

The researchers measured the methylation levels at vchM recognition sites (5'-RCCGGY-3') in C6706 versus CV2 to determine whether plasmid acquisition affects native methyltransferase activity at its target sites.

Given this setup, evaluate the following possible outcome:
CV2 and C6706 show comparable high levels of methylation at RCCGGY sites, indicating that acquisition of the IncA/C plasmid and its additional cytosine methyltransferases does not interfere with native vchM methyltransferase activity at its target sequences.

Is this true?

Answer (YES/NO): NO